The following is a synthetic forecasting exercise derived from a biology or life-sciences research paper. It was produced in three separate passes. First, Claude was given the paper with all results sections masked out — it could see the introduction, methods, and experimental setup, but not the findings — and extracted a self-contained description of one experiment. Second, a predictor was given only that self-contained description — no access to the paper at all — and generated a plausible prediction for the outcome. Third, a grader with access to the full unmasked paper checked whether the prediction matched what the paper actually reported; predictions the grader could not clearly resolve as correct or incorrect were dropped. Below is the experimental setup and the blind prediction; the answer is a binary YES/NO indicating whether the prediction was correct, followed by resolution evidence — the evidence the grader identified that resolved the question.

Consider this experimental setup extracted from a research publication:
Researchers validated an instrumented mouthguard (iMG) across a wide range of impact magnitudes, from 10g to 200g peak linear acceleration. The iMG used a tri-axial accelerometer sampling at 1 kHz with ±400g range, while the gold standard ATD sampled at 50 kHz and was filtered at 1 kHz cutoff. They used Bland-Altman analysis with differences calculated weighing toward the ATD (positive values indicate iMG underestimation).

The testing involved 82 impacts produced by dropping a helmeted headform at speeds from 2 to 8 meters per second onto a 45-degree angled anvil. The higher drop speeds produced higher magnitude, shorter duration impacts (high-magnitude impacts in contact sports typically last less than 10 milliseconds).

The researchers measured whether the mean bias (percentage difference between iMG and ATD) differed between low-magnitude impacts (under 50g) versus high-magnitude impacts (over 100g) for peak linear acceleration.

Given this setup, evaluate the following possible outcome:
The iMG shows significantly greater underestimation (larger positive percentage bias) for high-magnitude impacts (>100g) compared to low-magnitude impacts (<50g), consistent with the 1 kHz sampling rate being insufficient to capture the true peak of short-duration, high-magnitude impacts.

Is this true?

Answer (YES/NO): NO